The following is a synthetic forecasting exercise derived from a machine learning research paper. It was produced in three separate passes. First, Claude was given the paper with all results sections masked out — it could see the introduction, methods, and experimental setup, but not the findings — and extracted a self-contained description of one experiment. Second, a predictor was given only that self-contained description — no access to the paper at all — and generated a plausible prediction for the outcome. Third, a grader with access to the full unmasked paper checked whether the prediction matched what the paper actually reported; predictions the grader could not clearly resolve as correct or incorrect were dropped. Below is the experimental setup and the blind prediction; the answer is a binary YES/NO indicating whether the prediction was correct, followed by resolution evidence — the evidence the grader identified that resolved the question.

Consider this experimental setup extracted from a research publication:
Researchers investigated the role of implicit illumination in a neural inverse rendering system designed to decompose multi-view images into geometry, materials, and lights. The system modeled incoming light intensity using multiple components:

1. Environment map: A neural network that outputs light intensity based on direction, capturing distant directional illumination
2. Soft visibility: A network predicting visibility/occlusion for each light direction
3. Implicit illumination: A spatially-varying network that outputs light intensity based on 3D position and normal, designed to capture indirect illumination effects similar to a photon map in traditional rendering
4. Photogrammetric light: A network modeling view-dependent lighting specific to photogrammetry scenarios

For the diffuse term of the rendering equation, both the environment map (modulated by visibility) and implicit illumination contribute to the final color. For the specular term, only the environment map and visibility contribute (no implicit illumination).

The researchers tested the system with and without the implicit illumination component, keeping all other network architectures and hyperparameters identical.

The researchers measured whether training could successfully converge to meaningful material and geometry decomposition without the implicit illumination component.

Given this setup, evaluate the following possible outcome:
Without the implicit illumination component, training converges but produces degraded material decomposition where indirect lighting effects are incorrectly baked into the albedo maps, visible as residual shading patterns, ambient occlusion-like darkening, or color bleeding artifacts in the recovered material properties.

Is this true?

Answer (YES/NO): NO